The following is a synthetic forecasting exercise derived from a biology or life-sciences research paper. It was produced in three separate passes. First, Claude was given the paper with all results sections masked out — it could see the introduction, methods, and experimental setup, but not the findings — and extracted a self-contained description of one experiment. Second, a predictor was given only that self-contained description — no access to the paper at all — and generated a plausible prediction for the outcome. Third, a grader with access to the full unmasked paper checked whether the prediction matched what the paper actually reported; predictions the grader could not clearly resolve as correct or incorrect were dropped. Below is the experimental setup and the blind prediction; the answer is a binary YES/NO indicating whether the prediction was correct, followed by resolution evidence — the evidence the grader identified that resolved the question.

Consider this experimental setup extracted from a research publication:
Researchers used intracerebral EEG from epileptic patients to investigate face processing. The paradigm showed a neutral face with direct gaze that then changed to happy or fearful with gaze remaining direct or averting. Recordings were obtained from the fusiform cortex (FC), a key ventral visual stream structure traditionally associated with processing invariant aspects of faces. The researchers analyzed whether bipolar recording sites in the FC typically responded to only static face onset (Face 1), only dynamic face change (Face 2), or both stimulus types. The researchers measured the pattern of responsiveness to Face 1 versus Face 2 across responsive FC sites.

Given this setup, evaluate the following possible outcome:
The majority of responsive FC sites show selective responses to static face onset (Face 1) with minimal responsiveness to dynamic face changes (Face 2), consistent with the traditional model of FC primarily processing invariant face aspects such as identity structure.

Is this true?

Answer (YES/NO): NO